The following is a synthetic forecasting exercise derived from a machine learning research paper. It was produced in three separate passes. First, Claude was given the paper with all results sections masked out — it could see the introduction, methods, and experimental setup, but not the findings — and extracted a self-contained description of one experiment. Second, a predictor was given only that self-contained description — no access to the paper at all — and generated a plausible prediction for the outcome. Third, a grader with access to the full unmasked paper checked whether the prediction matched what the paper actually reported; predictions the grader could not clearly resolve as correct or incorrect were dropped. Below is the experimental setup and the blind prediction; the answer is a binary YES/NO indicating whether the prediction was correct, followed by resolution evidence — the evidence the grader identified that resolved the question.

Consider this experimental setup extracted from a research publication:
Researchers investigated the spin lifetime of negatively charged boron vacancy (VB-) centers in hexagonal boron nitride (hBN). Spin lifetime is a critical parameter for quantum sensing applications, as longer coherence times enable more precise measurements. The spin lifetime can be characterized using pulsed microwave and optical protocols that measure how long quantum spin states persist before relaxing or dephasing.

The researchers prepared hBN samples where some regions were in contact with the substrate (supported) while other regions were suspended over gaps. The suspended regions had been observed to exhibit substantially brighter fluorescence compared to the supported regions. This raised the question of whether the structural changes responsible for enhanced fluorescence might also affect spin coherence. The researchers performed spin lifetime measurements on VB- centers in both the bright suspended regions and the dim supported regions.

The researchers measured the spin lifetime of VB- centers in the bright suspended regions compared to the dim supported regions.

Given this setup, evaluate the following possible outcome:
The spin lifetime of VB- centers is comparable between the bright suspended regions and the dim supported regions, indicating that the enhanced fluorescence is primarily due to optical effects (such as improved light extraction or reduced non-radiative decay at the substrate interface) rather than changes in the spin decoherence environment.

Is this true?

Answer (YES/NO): NO